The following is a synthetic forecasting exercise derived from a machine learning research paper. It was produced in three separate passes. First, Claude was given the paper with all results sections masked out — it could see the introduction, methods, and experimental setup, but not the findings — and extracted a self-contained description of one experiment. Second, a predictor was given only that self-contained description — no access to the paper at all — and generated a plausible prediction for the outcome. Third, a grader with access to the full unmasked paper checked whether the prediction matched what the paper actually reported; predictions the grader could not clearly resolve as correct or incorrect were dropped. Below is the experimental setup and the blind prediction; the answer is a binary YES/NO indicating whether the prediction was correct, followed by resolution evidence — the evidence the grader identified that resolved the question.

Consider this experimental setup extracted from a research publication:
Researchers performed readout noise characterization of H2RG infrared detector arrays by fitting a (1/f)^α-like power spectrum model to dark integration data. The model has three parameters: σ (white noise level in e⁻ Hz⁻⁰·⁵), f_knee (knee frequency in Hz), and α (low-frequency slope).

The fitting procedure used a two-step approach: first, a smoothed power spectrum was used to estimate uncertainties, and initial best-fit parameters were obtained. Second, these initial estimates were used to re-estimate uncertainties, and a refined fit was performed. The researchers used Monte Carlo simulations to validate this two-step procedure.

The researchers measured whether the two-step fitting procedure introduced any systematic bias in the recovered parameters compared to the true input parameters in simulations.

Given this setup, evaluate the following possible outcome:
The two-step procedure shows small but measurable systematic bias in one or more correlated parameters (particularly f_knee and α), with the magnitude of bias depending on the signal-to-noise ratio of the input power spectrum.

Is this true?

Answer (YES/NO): NO